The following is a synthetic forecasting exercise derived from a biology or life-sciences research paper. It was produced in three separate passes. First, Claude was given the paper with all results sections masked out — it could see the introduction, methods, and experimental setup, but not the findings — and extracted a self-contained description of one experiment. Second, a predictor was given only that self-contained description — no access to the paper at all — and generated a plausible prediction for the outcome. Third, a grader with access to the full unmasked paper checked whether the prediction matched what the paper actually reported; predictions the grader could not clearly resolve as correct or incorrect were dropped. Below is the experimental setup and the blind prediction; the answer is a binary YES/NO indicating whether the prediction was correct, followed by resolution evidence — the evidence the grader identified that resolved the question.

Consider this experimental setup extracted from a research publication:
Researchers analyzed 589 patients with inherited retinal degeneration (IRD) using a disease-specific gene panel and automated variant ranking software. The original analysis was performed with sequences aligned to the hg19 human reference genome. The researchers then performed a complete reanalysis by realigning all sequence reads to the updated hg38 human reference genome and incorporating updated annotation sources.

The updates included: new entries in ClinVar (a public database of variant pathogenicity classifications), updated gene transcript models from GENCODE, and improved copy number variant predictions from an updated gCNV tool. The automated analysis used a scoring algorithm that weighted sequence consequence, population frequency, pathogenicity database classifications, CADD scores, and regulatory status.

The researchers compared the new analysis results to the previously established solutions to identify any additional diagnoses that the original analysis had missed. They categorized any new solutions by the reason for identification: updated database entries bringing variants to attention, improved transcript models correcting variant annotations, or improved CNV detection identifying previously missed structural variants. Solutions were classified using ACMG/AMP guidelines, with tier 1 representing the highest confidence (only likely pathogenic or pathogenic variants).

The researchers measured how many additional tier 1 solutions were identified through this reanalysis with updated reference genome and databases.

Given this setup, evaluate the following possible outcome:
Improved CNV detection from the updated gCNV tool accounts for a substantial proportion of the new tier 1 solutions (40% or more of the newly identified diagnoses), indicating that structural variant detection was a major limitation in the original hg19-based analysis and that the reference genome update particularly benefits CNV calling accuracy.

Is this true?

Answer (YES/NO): YES